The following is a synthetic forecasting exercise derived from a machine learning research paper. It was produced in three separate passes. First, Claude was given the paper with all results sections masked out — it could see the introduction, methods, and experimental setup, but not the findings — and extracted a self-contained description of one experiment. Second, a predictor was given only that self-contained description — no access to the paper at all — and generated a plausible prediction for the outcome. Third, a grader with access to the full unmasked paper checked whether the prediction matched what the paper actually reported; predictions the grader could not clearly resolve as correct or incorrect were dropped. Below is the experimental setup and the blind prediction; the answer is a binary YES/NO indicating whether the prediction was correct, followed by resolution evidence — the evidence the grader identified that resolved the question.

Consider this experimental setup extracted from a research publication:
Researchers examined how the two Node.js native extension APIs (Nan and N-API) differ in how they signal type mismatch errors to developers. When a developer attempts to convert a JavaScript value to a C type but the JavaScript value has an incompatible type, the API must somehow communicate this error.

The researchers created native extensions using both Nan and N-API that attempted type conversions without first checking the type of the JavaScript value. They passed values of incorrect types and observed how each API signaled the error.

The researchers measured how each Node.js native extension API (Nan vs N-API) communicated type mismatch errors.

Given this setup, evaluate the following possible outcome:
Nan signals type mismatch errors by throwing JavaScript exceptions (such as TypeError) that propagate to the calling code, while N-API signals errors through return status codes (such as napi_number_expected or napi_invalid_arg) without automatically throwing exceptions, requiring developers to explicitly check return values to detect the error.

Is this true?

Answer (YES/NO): NO